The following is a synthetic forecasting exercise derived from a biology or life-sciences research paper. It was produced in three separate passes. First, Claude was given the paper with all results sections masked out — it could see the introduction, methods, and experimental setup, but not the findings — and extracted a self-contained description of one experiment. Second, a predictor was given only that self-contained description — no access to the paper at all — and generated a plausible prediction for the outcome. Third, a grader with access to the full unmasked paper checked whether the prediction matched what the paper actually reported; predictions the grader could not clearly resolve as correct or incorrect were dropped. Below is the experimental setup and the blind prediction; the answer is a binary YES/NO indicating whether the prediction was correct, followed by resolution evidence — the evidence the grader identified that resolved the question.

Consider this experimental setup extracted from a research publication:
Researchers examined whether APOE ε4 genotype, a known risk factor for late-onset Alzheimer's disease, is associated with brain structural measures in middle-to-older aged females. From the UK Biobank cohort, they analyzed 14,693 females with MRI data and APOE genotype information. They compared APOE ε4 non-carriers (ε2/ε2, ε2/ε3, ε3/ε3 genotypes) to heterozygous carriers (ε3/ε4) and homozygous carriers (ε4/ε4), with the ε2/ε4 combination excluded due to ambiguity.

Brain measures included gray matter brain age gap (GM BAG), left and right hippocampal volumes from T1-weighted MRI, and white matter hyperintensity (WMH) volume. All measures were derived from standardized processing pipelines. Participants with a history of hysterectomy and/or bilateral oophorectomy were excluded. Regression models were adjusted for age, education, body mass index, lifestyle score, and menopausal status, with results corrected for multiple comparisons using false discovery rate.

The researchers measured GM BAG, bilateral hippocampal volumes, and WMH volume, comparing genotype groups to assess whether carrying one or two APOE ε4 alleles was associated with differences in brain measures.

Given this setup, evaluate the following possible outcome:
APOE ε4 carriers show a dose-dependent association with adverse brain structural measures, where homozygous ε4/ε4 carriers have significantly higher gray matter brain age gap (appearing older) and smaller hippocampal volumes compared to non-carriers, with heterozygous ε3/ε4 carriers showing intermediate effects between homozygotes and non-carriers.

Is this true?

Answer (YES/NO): NO